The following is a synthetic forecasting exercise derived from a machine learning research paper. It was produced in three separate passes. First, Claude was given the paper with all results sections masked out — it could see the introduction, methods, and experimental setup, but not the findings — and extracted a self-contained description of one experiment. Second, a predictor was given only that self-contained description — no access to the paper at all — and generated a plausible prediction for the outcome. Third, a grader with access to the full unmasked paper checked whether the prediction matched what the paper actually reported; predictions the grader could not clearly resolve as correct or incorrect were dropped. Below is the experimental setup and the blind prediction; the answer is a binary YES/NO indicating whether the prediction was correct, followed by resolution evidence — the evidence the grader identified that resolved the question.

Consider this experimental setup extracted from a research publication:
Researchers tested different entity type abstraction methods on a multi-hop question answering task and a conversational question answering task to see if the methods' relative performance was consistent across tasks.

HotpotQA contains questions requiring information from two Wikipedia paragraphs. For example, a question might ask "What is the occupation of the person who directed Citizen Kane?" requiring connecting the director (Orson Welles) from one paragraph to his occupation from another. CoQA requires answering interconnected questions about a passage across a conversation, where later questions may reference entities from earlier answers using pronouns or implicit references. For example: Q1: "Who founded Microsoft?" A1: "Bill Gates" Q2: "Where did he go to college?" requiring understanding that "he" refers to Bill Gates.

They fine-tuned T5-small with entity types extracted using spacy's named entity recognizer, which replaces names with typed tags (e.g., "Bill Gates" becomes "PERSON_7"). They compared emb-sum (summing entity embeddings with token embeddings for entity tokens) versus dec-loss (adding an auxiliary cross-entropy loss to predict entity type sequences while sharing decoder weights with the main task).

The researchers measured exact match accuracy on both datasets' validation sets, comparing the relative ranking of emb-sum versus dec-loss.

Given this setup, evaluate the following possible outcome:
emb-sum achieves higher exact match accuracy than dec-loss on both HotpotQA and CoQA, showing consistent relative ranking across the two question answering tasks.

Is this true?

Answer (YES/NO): NO